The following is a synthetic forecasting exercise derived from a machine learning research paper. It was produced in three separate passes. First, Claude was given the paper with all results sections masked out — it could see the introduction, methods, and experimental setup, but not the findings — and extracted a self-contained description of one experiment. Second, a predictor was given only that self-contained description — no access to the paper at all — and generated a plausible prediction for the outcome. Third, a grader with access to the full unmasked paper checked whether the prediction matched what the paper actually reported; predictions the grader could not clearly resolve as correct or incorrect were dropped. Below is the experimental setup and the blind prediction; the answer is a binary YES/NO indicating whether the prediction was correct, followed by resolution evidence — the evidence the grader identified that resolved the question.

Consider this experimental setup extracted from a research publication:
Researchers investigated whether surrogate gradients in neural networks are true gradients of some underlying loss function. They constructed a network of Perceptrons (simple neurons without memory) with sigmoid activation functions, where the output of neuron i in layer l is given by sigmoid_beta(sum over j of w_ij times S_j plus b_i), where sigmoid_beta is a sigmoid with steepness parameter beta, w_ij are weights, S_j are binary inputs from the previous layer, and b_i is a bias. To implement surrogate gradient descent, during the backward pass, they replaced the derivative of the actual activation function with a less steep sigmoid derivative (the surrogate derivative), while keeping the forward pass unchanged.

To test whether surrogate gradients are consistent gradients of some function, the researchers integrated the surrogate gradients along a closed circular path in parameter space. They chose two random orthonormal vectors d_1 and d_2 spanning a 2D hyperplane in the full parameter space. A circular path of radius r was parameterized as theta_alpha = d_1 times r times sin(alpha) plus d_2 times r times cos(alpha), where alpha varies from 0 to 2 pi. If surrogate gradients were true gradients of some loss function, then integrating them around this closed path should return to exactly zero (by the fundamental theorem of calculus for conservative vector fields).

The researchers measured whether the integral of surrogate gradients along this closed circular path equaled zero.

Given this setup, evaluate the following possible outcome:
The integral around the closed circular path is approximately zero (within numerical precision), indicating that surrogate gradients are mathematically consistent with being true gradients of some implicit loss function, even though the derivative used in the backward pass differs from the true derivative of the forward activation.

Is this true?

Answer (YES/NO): NO